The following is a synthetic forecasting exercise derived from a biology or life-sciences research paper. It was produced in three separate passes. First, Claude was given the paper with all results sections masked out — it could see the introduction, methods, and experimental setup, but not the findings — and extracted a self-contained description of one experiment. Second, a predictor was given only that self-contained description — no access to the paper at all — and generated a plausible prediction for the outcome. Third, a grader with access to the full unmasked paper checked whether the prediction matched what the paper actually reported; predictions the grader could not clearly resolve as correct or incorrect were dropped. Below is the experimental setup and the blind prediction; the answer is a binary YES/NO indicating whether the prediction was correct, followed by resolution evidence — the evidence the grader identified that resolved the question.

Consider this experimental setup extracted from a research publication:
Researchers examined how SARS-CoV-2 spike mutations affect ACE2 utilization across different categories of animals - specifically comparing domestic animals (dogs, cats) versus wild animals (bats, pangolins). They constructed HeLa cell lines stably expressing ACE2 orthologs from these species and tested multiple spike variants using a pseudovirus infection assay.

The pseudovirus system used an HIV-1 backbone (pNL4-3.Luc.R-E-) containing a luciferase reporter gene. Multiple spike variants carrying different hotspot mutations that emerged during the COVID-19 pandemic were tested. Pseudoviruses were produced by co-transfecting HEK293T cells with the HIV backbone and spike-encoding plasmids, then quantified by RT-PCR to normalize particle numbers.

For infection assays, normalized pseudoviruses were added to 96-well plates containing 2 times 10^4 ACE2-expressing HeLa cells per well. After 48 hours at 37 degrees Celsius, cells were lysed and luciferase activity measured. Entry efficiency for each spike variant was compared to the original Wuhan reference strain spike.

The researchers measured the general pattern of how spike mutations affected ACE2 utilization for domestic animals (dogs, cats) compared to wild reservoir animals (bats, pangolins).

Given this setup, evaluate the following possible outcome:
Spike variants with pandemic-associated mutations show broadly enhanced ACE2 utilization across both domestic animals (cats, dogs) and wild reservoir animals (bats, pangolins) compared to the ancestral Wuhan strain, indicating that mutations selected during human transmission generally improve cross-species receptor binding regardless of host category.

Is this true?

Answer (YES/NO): NO